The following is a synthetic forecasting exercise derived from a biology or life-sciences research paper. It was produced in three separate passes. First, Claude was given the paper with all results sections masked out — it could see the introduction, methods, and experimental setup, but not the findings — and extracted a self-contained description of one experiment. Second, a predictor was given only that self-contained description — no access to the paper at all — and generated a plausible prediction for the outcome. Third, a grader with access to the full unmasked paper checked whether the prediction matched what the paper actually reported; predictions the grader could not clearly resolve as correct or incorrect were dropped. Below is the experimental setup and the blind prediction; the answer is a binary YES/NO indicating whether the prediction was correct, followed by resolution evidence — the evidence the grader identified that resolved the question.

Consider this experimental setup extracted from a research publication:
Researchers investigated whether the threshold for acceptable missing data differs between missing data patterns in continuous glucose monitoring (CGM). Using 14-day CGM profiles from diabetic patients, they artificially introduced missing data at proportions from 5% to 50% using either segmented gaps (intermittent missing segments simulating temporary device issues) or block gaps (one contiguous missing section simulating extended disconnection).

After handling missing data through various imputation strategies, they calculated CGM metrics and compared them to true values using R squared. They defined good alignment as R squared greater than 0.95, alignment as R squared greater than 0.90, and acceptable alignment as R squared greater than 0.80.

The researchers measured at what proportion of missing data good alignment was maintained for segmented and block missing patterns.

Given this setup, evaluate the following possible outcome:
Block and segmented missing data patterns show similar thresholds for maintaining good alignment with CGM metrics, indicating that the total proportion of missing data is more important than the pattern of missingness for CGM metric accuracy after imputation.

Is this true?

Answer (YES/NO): NO